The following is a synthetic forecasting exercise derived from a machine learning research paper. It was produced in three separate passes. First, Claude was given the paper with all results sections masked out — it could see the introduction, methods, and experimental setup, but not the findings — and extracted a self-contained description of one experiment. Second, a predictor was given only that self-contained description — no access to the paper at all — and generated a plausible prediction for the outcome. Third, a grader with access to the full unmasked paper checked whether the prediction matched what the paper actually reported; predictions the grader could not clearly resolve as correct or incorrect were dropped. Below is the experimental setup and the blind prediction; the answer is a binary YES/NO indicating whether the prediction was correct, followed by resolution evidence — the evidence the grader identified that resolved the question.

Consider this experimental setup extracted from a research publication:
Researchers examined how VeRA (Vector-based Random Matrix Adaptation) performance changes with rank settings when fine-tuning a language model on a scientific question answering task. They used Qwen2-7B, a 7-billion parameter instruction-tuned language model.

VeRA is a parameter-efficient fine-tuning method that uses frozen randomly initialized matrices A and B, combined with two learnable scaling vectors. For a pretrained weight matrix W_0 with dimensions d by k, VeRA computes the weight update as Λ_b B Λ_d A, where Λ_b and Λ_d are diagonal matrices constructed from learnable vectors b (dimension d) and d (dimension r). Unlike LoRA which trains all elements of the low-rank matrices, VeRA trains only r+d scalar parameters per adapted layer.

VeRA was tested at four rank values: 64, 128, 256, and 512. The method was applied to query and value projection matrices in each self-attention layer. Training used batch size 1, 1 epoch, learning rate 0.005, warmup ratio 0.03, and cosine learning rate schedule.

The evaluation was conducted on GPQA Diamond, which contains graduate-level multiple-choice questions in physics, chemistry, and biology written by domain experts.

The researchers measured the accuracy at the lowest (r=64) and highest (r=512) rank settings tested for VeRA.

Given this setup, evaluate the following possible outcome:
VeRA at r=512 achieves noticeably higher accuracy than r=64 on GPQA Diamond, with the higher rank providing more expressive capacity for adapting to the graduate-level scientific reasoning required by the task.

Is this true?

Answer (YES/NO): NO